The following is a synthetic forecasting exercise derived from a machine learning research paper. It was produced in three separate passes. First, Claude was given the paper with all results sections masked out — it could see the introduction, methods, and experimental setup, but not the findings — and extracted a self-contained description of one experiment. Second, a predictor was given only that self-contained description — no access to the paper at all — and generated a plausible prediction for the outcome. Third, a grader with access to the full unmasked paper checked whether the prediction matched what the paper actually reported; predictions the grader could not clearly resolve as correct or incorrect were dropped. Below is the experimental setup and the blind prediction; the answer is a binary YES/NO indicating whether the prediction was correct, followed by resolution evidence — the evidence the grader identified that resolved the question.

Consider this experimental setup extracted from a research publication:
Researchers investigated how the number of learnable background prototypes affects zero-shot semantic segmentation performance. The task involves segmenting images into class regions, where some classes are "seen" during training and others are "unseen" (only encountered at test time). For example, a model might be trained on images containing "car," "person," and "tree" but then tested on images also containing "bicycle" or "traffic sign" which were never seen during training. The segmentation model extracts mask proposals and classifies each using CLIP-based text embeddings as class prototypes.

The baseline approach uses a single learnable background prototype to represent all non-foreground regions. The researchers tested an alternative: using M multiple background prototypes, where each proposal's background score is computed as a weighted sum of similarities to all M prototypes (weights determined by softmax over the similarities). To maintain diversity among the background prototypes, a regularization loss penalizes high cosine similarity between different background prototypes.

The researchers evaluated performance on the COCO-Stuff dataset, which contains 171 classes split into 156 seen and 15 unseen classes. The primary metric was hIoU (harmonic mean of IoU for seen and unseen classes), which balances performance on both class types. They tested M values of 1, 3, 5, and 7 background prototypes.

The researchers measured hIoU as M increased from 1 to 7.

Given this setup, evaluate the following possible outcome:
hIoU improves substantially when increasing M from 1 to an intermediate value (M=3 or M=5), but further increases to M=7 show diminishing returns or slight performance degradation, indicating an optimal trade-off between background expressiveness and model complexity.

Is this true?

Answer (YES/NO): NO